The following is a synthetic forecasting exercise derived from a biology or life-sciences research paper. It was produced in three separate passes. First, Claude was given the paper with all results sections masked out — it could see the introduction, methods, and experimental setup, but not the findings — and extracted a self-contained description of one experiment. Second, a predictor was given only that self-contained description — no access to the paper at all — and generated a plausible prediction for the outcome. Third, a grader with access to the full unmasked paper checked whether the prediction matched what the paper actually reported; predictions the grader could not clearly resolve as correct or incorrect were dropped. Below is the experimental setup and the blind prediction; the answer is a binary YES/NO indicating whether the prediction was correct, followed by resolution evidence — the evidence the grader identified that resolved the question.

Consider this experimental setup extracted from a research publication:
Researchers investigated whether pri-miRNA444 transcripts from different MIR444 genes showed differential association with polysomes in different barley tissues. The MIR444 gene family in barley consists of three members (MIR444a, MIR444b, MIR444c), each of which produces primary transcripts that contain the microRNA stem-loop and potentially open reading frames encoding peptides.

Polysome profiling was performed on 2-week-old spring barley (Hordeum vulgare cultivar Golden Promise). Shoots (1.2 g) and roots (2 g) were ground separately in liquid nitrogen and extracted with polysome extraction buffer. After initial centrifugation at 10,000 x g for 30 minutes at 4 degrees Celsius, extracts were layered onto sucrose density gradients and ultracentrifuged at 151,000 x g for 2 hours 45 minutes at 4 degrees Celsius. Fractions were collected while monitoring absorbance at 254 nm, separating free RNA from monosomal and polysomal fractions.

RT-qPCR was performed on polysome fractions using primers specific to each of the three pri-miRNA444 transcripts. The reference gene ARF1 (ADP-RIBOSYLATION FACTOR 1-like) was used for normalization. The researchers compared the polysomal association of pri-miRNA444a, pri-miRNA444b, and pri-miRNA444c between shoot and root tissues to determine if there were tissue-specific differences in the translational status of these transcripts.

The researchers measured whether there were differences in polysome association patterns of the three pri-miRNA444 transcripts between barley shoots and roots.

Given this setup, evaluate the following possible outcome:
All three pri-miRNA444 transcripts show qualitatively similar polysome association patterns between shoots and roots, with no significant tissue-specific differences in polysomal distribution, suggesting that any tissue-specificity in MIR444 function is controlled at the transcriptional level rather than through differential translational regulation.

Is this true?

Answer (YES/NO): NO